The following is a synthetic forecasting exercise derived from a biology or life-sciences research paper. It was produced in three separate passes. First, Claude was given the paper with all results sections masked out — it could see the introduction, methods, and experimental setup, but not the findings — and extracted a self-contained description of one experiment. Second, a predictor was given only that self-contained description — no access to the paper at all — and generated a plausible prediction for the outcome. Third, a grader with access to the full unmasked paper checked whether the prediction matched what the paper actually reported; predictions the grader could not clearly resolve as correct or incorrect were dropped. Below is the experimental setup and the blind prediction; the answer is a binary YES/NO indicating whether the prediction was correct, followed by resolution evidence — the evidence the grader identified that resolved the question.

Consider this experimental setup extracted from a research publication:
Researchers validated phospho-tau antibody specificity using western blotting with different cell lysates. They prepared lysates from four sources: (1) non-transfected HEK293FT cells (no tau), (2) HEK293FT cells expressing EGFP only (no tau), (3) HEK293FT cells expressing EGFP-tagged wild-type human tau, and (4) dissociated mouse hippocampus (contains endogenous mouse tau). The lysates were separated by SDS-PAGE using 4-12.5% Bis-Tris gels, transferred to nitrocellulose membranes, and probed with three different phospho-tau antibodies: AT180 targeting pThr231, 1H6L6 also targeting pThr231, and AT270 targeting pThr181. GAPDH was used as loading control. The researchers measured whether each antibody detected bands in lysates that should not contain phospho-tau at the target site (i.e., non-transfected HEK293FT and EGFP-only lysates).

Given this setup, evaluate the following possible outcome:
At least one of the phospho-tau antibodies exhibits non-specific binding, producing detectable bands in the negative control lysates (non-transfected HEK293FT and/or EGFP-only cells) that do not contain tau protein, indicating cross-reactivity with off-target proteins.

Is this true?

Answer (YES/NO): YES